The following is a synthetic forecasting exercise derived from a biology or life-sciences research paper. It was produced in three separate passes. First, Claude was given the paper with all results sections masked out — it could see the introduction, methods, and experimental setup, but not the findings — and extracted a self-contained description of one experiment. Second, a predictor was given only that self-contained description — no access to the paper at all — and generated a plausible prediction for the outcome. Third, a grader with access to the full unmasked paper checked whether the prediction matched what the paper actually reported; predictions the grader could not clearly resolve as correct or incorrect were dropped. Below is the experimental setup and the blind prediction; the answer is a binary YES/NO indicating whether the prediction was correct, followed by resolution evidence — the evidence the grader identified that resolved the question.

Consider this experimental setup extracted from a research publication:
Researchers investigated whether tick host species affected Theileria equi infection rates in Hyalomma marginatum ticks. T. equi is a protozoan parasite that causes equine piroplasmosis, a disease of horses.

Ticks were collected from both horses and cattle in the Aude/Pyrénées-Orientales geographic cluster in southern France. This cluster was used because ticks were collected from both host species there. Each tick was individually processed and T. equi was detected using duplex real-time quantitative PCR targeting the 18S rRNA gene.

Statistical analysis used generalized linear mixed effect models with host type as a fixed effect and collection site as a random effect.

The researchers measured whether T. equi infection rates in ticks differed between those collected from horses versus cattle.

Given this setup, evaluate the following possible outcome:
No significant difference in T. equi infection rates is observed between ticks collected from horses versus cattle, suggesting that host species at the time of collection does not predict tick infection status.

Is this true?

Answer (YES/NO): YES